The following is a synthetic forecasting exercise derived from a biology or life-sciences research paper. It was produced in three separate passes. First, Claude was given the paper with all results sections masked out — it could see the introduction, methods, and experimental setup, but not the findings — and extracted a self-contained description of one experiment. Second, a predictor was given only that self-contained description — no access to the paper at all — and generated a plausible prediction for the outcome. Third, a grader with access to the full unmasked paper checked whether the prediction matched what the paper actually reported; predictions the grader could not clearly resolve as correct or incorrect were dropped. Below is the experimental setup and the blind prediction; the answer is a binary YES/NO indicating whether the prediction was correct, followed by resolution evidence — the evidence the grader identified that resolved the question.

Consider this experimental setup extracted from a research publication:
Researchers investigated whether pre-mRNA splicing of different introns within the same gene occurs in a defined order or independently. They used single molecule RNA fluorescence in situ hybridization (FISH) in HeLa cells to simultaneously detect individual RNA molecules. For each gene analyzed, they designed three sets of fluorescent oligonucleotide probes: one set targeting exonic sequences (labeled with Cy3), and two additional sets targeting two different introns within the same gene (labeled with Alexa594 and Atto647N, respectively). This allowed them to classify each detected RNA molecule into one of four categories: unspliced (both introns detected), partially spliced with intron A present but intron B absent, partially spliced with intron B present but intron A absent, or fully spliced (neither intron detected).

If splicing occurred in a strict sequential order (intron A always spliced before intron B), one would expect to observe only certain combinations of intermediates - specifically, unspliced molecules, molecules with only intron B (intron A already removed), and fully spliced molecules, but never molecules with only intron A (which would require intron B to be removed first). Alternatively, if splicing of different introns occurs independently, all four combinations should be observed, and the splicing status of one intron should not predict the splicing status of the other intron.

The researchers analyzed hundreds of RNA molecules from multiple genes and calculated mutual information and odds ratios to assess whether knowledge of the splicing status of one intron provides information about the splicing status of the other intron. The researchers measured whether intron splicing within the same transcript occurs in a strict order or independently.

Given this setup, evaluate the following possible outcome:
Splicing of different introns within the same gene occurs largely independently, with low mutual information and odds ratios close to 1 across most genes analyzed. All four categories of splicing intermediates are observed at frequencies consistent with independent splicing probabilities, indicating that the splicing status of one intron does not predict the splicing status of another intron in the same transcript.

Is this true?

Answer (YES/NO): NO